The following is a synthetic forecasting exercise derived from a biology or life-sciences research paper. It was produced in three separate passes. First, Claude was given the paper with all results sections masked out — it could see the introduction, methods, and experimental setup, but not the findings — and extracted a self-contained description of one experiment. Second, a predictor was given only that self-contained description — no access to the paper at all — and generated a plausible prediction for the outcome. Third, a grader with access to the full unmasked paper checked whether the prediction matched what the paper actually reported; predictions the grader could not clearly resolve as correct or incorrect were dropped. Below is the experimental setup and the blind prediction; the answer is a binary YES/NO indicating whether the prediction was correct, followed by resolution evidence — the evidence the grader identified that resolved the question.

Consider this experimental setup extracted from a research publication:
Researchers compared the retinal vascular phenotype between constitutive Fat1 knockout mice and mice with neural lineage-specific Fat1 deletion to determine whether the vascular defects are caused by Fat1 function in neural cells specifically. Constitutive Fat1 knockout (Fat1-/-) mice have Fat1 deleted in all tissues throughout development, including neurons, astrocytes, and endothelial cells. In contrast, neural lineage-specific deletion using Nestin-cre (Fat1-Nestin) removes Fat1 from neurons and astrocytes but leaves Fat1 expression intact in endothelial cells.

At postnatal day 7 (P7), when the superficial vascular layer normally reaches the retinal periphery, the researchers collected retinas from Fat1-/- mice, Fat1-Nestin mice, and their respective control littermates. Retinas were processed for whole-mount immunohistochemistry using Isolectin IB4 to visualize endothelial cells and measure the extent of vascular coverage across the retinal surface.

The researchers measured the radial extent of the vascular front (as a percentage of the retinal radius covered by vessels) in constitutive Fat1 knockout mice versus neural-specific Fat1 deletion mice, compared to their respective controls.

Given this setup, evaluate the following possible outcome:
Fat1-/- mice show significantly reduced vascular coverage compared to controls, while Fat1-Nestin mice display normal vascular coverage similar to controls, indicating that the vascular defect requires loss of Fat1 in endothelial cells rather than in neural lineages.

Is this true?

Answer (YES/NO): NO